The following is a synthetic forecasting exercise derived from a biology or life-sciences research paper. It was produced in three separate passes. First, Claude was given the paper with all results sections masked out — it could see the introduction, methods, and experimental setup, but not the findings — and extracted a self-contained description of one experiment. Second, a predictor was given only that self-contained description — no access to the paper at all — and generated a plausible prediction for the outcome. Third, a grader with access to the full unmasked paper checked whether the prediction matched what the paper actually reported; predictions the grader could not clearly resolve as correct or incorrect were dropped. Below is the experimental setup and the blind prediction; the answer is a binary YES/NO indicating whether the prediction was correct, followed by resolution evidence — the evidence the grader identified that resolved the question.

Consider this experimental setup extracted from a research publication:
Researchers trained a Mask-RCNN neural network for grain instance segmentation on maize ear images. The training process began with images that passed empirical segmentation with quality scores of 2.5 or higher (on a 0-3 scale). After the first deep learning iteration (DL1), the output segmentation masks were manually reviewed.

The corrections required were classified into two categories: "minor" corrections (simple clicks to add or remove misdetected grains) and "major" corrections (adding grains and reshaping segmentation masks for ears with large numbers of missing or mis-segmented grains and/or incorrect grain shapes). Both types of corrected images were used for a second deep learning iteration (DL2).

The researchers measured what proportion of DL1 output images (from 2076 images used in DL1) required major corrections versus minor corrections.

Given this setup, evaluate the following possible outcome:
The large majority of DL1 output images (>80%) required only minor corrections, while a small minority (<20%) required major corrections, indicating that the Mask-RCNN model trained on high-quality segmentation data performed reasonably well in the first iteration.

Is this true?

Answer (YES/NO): YES